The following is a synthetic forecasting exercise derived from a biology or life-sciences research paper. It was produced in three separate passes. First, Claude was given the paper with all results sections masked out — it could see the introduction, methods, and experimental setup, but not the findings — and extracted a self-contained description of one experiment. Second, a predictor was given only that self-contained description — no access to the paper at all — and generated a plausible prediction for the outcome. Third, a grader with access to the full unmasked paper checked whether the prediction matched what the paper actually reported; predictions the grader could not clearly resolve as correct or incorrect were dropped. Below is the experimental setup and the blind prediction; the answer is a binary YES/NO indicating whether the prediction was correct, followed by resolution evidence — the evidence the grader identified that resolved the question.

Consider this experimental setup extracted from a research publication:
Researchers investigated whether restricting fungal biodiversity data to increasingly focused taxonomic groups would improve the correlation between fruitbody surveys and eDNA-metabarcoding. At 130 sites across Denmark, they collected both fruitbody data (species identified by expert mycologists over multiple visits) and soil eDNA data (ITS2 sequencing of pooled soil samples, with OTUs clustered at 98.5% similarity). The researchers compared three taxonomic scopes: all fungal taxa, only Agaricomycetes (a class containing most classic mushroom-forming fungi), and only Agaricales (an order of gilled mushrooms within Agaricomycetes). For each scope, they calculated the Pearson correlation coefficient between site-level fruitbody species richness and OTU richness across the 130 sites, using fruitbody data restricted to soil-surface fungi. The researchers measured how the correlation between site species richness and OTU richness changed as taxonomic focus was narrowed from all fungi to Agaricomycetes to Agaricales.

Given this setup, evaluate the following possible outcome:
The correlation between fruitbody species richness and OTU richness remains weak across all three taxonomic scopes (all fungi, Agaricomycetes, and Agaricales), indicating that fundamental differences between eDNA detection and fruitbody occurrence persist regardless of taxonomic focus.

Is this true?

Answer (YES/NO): NO